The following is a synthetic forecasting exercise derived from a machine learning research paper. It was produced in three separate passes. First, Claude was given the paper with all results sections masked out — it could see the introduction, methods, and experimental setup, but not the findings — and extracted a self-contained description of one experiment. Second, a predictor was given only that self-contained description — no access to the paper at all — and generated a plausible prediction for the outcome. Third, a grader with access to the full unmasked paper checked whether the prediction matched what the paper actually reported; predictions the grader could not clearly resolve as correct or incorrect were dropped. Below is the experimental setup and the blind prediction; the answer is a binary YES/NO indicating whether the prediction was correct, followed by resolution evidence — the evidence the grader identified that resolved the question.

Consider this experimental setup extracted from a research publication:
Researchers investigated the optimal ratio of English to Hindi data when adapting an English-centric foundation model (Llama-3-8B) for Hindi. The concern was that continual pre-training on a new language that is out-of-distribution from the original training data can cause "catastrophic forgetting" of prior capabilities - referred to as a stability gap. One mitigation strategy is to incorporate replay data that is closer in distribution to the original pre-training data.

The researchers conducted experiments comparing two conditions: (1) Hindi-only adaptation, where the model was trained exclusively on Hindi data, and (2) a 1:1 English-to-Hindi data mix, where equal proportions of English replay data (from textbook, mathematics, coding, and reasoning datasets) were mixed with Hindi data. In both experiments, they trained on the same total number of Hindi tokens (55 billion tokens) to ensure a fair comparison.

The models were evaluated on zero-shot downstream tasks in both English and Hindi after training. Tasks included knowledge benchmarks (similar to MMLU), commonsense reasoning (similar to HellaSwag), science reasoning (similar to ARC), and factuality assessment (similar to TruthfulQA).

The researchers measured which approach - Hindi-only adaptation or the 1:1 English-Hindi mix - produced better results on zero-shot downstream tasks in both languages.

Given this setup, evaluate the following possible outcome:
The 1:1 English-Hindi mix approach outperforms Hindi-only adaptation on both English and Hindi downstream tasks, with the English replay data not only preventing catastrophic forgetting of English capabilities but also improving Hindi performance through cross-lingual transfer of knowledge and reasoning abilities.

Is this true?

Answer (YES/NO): YES